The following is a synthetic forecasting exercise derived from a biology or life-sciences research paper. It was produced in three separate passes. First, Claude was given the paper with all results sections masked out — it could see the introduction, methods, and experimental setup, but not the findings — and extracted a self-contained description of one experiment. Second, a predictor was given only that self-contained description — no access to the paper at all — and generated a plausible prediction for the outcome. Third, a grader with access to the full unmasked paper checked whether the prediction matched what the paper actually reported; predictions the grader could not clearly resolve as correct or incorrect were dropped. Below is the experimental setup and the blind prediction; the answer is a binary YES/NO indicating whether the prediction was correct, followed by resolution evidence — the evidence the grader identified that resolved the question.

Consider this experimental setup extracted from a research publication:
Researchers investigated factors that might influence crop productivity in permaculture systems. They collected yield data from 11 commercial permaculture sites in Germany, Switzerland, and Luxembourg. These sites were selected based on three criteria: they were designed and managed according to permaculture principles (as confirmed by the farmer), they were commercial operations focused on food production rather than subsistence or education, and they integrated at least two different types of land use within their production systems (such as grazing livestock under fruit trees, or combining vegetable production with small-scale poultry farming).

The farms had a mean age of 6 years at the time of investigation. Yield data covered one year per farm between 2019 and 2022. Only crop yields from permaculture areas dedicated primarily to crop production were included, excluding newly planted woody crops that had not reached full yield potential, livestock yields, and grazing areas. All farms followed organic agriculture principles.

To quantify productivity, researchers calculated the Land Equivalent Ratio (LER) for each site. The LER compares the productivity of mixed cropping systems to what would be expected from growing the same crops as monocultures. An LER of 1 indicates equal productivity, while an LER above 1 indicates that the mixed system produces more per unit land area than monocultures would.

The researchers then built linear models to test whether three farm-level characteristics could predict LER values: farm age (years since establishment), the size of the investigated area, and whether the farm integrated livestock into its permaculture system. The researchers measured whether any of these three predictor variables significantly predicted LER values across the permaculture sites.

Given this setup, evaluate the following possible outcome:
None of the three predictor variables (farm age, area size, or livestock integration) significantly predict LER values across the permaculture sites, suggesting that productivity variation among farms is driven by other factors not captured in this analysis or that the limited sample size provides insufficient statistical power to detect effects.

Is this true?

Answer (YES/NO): YES